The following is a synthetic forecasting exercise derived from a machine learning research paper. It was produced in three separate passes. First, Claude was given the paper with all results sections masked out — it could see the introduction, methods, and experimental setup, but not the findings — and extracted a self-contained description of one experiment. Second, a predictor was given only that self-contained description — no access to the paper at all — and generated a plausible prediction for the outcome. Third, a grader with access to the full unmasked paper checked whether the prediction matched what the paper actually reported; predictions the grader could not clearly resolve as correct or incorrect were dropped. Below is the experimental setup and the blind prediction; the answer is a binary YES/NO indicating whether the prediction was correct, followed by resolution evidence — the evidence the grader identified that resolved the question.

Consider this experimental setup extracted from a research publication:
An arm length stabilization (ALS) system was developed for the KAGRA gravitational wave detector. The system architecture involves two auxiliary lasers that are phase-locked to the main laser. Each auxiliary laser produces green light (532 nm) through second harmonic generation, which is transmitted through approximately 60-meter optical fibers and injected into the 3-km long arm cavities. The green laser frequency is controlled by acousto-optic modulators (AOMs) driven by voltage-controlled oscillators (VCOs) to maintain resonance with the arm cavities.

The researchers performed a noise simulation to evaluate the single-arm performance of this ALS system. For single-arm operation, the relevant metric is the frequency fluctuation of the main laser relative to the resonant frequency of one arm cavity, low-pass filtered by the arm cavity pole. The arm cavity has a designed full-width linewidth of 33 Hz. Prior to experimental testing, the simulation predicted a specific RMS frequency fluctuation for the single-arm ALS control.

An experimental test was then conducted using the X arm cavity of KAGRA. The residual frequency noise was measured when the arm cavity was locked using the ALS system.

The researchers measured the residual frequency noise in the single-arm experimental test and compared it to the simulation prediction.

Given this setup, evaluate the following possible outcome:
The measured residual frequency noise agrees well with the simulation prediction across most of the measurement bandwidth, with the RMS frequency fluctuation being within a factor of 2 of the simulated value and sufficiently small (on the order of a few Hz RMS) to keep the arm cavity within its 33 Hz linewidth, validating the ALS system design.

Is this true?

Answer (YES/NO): NO